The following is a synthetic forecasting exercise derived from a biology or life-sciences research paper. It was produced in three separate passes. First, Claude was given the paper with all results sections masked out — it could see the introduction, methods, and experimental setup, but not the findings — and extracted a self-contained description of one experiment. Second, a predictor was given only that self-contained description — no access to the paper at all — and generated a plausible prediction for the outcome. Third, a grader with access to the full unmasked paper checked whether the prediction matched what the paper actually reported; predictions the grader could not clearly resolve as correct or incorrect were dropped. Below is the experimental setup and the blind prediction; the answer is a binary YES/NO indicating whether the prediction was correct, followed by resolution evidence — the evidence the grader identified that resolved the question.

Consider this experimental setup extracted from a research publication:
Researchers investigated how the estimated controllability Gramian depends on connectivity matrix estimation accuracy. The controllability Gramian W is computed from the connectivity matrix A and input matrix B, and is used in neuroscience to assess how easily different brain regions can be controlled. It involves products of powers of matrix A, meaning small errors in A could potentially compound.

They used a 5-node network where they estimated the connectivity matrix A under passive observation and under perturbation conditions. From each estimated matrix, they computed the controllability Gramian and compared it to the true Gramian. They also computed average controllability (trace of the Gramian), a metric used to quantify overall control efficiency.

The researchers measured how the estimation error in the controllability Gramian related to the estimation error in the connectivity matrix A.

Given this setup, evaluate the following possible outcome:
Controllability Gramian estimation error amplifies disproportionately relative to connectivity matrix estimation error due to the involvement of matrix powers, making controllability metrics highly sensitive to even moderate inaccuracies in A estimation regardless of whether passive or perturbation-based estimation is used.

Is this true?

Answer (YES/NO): YES